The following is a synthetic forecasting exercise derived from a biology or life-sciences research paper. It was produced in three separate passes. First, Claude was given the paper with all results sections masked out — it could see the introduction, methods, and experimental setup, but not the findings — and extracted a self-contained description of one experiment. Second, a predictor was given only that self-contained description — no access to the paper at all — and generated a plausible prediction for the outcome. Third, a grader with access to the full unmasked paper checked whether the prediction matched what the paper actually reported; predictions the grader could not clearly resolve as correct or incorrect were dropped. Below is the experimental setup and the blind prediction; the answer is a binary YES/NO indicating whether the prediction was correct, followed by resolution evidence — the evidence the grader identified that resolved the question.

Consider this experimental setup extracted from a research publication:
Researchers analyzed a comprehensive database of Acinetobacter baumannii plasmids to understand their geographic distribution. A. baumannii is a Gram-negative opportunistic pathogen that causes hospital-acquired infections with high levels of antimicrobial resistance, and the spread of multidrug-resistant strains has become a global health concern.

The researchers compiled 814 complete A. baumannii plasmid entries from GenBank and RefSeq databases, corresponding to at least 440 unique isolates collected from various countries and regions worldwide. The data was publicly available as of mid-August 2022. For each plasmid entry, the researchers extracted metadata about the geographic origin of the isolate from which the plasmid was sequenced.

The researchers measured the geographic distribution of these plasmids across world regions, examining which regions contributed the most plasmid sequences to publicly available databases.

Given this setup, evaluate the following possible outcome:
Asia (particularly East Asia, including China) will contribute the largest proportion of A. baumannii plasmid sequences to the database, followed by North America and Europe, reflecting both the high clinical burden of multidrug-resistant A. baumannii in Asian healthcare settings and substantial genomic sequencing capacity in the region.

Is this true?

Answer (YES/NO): NO